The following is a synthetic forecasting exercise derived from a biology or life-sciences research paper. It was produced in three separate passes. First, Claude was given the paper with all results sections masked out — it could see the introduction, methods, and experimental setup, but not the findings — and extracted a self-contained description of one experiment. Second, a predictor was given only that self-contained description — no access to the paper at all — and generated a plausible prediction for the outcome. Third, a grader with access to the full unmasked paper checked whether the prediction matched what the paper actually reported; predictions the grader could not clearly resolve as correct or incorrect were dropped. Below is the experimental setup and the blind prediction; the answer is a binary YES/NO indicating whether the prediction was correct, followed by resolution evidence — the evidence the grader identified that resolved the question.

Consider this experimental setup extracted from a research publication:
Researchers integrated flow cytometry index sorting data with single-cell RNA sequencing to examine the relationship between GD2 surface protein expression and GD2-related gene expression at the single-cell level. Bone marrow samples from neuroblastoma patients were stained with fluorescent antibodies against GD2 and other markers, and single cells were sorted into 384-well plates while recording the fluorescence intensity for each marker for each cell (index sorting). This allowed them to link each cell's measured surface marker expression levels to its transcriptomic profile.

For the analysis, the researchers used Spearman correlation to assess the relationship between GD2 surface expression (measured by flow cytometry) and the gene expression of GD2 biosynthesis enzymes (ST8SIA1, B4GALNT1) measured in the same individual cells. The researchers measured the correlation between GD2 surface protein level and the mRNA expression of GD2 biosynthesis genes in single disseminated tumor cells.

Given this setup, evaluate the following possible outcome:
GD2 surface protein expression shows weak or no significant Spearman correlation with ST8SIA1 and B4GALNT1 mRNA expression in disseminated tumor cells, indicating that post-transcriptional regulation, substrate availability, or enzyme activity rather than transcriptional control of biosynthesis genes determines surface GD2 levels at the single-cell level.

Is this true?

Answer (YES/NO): YES